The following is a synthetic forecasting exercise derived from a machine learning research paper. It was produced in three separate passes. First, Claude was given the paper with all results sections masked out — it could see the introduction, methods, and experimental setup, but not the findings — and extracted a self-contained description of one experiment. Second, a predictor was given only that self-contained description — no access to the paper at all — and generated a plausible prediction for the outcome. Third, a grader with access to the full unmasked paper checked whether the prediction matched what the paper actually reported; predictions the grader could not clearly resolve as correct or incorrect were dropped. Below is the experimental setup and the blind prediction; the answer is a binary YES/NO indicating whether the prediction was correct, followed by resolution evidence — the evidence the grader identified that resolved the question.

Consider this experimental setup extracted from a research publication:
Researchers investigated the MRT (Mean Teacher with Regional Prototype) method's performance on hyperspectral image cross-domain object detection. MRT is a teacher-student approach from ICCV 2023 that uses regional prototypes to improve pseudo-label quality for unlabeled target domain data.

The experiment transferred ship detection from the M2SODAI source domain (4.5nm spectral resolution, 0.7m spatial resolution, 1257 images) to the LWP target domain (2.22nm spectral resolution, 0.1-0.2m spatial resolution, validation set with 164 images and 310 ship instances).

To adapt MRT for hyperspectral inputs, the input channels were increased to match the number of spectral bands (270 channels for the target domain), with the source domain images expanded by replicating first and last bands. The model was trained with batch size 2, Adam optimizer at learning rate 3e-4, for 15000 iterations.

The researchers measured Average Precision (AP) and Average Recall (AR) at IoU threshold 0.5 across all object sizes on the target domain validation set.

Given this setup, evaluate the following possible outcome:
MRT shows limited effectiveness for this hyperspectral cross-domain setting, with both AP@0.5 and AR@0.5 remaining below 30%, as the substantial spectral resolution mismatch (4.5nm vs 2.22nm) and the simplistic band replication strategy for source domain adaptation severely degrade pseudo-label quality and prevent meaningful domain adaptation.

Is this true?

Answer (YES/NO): NO